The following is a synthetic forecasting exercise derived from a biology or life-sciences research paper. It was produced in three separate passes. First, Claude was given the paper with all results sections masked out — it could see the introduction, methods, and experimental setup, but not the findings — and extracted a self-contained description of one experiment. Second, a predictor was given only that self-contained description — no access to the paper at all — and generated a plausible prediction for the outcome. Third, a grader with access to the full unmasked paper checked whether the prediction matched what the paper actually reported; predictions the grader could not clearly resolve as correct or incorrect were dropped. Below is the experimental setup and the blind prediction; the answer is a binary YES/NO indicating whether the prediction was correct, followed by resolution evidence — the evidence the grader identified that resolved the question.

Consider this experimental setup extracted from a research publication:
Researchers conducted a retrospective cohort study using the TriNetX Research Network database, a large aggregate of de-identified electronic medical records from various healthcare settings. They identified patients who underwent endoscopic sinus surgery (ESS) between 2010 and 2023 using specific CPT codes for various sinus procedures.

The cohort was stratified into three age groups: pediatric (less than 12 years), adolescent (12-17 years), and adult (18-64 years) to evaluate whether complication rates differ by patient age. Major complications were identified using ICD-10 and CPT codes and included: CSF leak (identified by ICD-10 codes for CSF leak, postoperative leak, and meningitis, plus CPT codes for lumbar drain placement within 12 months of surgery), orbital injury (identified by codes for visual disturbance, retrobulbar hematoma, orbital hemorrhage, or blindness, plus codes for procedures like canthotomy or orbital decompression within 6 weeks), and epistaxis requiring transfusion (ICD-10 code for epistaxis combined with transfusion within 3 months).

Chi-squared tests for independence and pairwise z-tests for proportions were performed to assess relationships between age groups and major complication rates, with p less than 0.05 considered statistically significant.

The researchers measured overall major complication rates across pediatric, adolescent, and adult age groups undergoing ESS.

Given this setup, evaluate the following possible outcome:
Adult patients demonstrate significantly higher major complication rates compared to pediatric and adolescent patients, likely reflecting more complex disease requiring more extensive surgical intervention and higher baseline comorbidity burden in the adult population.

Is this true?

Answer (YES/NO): NO